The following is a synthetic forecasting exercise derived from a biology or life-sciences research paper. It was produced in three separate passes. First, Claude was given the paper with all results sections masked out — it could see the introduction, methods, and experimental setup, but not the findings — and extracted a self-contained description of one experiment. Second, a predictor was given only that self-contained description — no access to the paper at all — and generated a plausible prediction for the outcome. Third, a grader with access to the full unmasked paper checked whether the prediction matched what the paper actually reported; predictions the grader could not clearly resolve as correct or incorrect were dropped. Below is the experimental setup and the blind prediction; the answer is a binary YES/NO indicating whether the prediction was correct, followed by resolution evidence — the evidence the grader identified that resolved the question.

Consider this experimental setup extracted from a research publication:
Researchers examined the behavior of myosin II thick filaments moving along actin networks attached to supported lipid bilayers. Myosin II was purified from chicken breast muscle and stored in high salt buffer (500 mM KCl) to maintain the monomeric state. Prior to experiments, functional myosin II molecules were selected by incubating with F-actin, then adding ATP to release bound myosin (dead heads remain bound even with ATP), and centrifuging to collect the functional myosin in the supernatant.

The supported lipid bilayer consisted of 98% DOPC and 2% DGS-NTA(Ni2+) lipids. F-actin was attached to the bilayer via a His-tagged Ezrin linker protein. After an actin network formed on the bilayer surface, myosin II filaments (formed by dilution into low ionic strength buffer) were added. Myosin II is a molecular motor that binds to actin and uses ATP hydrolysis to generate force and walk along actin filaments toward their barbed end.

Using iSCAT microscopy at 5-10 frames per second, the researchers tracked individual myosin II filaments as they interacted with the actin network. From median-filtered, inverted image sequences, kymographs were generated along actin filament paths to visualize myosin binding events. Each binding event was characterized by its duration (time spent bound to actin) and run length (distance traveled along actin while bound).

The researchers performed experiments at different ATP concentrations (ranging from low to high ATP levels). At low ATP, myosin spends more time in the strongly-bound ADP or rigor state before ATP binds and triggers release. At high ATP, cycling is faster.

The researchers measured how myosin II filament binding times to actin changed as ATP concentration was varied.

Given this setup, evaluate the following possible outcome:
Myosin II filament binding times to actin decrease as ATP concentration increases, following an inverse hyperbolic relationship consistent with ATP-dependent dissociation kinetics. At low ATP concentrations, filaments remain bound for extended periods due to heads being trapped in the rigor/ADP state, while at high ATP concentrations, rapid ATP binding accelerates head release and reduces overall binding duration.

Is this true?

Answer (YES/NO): YES